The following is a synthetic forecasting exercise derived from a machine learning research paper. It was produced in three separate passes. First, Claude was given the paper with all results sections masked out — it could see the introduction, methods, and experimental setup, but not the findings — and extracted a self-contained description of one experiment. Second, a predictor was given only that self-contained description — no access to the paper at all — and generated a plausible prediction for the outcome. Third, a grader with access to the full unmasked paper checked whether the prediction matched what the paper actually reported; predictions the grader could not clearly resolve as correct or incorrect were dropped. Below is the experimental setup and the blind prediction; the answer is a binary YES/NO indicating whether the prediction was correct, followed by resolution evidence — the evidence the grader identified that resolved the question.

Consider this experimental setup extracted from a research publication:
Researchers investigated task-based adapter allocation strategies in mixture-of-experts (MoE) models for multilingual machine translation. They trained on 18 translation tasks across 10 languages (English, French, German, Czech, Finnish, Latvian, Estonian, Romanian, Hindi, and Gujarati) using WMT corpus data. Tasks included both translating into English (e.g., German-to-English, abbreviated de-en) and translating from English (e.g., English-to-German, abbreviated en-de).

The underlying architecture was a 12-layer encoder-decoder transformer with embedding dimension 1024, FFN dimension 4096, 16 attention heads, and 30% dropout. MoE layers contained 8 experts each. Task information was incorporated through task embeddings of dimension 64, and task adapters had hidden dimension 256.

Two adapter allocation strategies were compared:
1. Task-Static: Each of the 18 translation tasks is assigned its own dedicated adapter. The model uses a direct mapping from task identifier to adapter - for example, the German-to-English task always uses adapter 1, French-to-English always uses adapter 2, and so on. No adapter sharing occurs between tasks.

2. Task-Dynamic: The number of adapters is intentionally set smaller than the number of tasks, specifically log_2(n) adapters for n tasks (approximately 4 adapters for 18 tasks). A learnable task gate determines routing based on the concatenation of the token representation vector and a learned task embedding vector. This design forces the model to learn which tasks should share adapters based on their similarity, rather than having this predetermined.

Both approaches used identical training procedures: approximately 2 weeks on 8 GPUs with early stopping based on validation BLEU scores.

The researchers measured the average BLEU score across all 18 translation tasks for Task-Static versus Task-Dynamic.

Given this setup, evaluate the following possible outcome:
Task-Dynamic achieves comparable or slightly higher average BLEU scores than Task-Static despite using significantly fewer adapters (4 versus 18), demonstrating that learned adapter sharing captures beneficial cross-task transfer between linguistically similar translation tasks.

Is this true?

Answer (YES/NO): NO